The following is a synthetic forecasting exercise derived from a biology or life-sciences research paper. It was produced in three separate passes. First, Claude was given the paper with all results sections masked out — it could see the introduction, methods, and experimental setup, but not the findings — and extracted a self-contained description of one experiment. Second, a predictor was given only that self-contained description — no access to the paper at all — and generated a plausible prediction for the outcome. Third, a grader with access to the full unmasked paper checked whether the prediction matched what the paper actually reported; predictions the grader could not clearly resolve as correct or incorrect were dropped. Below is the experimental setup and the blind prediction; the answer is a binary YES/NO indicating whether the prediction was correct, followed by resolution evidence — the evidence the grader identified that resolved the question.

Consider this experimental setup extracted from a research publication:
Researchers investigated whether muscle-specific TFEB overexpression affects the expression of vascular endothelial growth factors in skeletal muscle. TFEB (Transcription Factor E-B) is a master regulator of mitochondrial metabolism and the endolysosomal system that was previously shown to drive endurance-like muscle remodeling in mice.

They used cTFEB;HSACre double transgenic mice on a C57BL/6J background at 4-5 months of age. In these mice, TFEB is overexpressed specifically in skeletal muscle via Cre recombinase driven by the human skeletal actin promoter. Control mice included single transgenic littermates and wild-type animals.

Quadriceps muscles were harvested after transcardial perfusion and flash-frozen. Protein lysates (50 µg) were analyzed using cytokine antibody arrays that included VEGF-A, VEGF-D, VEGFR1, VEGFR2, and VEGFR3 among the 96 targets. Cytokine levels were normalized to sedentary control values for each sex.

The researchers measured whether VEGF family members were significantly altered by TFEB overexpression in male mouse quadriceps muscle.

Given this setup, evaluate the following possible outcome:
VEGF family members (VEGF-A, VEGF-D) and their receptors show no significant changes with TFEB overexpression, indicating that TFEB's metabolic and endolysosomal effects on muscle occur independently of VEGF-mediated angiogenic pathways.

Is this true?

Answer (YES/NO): YES